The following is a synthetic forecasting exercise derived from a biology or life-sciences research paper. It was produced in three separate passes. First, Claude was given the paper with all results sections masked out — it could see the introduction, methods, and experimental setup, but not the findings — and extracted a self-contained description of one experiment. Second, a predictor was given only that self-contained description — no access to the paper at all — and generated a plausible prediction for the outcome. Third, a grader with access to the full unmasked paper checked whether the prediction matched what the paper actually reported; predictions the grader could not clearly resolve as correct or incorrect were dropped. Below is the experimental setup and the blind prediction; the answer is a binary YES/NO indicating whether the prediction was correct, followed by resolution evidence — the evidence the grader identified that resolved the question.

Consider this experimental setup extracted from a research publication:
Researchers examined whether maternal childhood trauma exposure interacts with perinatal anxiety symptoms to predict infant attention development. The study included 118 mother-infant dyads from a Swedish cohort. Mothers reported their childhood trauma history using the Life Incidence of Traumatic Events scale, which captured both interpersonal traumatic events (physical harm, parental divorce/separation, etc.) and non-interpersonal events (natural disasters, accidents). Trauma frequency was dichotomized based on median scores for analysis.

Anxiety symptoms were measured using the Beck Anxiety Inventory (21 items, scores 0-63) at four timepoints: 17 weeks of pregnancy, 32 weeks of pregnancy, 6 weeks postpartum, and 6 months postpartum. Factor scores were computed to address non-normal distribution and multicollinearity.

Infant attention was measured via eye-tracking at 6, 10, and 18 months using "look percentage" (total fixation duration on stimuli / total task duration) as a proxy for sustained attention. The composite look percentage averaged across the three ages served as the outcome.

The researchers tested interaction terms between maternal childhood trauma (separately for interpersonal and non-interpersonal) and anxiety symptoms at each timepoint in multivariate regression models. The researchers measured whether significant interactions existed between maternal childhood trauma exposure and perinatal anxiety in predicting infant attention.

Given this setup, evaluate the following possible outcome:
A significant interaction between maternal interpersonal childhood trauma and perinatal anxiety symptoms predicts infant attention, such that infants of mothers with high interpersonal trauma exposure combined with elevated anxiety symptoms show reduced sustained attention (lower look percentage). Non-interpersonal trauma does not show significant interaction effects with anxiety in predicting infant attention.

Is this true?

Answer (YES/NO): YES